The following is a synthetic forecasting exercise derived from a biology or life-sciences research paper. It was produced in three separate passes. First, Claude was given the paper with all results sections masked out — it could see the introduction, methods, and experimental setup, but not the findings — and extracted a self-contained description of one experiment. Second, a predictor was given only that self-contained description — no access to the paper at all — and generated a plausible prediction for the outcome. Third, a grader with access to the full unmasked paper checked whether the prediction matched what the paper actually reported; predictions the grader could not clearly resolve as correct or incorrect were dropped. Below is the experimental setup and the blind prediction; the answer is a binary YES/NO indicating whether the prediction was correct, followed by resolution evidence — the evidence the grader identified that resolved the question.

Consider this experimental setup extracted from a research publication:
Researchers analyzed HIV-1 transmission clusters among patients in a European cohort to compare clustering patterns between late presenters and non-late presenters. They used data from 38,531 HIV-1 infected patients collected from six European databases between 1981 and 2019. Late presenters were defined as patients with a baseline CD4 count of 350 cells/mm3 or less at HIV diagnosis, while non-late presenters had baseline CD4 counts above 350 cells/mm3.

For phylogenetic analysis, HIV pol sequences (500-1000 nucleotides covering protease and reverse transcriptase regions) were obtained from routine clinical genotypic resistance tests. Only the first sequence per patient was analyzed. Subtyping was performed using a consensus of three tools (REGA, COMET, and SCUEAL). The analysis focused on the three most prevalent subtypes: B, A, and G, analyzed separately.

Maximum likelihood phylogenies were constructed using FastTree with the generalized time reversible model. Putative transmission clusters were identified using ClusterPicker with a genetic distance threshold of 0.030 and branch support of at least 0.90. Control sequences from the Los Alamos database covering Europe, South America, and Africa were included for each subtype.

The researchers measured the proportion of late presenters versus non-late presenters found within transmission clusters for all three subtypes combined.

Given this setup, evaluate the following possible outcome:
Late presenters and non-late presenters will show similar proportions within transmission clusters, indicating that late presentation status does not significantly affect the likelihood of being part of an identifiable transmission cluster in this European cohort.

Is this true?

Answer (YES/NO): NO